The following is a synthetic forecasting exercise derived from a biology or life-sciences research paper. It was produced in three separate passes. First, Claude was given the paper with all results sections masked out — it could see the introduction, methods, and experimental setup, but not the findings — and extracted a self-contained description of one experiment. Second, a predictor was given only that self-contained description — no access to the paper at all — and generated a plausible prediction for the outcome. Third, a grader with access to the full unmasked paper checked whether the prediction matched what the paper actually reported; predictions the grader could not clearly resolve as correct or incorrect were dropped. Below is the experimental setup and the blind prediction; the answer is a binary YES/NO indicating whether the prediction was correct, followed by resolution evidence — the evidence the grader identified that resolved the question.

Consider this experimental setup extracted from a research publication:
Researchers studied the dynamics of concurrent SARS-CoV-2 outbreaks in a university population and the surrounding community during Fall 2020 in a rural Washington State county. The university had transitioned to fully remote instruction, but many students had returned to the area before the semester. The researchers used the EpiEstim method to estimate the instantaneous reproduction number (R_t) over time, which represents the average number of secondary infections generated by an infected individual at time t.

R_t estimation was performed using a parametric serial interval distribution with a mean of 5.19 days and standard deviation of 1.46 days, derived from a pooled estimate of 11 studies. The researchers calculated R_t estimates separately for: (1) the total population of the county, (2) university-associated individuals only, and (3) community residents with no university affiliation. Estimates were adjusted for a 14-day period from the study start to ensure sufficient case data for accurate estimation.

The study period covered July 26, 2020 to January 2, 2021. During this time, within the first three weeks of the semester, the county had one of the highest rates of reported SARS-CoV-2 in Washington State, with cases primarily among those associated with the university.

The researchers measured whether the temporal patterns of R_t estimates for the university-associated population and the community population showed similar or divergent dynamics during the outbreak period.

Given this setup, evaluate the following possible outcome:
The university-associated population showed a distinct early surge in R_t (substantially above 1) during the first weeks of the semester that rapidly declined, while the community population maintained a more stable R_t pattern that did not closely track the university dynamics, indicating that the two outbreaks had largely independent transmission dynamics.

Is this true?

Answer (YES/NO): NO